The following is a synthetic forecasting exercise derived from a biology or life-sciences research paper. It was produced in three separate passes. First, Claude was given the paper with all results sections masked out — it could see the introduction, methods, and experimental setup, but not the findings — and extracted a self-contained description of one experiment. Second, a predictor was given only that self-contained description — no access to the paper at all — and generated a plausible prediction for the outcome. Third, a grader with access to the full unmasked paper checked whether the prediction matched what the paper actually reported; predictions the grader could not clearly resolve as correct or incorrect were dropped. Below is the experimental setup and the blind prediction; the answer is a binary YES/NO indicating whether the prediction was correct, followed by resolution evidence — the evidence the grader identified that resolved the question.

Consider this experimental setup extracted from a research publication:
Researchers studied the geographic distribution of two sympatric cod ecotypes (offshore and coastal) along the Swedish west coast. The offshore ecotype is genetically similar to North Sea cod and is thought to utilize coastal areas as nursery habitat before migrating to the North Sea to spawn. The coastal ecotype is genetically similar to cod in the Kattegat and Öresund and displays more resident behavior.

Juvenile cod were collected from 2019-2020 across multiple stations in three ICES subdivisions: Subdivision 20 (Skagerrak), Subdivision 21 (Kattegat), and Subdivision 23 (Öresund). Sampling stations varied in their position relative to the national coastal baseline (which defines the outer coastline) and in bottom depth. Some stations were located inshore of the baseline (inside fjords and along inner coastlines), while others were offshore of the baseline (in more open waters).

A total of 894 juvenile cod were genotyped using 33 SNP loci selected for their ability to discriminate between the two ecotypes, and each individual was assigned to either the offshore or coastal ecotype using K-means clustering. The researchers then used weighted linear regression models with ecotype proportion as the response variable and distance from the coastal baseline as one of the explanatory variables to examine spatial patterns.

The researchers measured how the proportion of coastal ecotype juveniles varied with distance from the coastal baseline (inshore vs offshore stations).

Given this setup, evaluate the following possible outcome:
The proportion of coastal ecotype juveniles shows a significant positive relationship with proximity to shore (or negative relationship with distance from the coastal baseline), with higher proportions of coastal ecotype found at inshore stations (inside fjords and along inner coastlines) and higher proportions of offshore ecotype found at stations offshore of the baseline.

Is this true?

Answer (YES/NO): NO